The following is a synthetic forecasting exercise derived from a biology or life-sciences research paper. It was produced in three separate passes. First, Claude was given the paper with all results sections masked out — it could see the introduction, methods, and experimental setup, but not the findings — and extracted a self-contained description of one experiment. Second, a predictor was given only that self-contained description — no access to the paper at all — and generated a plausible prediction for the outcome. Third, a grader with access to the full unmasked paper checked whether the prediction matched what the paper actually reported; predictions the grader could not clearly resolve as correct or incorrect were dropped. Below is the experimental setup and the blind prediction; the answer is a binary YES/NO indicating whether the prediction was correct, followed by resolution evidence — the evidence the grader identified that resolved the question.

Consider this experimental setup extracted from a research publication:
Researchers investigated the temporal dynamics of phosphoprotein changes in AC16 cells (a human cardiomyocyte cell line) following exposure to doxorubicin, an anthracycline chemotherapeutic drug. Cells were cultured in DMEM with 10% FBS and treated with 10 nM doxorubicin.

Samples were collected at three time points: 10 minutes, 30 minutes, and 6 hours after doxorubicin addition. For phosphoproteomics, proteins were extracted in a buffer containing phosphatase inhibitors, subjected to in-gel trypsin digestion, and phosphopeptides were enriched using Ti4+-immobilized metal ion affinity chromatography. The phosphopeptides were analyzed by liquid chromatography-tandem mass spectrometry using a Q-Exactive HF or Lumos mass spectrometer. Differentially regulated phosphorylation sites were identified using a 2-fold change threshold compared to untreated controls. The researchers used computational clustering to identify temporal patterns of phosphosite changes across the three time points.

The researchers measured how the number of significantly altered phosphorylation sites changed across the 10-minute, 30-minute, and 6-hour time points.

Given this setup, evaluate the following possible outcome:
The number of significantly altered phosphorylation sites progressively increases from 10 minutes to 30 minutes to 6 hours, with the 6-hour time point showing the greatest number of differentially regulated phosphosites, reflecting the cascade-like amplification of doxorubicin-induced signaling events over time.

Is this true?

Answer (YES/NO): YES